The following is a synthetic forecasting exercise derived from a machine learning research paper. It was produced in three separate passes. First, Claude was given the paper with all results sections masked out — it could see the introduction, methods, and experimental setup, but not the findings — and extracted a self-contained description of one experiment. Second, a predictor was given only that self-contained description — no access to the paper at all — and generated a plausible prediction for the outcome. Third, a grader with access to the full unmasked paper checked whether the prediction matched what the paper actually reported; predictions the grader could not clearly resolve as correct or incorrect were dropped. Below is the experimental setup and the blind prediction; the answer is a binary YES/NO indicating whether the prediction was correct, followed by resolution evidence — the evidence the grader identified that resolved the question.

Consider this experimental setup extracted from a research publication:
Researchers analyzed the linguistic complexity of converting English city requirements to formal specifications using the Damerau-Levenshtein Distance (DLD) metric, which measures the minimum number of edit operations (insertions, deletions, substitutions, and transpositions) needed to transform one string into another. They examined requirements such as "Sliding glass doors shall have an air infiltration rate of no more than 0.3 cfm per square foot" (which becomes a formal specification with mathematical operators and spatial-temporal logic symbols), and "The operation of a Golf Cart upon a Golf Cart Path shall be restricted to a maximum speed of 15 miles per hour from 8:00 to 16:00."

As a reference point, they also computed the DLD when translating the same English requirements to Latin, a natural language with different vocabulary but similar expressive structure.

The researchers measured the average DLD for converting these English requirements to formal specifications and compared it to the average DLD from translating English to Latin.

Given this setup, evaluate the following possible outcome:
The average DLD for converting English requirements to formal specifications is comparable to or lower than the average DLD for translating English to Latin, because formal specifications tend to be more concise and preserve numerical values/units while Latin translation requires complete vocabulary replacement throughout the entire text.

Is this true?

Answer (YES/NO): NO